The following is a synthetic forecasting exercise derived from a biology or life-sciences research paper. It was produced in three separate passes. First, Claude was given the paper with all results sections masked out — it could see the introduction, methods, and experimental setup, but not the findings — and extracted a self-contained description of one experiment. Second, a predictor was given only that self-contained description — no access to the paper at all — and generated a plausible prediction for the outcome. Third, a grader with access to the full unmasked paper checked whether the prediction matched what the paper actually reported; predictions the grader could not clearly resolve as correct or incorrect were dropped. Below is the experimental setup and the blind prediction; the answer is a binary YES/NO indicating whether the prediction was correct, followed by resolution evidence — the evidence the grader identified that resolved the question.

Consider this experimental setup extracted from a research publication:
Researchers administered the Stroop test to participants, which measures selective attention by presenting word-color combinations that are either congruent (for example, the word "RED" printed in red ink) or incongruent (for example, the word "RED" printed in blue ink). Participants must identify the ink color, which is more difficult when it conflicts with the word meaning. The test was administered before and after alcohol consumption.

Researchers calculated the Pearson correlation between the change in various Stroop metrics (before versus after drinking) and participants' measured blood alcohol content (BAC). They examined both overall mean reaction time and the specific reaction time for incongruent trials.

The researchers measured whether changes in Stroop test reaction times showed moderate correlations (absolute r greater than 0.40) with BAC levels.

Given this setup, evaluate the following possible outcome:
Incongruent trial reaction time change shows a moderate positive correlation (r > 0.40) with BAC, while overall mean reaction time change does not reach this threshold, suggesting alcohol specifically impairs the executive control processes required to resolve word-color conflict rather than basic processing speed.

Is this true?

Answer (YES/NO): NO